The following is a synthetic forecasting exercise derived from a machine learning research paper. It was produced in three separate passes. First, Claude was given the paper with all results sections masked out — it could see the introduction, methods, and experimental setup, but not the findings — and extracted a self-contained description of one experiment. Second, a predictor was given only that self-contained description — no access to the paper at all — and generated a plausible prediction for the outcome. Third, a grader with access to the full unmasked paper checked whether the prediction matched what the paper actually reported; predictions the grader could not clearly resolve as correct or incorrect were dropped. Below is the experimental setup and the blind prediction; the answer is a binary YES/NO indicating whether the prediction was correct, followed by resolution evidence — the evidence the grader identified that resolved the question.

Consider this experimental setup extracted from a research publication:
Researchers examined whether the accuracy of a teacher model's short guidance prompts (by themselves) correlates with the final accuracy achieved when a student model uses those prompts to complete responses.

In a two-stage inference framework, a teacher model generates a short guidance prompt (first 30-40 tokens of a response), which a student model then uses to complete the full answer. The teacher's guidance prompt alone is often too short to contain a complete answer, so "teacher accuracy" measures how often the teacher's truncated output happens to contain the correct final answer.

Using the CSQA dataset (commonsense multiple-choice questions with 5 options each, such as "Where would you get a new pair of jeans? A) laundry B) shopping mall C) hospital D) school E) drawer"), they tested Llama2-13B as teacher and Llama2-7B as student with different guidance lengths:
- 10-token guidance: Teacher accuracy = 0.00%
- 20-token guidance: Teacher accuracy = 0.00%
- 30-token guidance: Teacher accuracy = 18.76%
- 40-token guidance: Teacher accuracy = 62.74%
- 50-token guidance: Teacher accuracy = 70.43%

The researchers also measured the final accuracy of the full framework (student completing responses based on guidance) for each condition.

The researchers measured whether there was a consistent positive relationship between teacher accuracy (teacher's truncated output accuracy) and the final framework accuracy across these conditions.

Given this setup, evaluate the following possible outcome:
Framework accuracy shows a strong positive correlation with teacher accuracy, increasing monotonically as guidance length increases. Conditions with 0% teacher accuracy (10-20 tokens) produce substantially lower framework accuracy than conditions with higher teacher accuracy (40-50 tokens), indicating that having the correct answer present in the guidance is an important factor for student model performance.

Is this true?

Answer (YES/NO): NO